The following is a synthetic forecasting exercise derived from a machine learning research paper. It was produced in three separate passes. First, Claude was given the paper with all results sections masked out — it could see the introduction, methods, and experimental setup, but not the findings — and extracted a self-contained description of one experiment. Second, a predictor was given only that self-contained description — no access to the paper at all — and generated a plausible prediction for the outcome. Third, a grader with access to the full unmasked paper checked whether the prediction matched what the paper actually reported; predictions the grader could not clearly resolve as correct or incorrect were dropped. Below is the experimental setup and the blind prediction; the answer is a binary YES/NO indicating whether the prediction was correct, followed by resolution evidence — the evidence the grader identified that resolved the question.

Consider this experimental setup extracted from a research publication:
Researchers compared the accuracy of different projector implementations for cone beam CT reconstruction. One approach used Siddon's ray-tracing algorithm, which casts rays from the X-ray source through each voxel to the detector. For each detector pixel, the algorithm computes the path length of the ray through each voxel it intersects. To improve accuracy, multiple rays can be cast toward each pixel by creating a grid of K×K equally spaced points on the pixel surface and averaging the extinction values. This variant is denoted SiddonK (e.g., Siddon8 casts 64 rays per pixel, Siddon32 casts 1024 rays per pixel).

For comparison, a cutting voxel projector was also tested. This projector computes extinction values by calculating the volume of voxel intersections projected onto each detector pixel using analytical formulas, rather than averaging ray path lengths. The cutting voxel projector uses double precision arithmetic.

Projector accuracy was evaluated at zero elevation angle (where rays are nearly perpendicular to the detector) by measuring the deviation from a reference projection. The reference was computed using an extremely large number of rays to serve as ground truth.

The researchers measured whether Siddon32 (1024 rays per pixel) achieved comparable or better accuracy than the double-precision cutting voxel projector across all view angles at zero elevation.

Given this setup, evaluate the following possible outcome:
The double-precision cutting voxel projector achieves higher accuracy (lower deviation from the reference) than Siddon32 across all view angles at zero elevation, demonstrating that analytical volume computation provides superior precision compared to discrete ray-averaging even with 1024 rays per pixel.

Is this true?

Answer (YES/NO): YES